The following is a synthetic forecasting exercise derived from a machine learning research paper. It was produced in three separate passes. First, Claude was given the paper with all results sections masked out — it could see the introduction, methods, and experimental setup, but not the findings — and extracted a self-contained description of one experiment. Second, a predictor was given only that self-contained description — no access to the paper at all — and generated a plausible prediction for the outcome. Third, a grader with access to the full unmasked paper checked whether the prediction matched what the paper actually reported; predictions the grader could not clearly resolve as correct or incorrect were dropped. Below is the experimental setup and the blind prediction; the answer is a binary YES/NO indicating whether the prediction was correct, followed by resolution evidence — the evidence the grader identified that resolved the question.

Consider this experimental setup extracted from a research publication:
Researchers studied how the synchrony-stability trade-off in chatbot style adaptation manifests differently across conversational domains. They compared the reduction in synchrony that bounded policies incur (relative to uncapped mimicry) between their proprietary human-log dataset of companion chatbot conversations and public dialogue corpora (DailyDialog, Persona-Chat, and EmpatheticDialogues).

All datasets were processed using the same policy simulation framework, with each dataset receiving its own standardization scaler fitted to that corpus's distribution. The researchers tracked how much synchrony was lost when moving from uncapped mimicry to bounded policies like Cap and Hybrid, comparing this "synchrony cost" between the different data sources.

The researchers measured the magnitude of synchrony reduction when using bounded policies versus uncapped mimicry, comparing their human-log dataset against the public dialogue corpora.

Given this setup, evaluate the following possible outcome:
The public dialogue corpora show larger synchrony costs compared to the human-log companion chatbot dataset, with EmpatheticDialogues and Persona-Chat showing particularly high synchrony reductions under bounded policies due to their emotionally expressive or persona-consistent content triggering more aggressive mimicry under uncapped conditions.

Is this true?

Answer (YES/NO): NO